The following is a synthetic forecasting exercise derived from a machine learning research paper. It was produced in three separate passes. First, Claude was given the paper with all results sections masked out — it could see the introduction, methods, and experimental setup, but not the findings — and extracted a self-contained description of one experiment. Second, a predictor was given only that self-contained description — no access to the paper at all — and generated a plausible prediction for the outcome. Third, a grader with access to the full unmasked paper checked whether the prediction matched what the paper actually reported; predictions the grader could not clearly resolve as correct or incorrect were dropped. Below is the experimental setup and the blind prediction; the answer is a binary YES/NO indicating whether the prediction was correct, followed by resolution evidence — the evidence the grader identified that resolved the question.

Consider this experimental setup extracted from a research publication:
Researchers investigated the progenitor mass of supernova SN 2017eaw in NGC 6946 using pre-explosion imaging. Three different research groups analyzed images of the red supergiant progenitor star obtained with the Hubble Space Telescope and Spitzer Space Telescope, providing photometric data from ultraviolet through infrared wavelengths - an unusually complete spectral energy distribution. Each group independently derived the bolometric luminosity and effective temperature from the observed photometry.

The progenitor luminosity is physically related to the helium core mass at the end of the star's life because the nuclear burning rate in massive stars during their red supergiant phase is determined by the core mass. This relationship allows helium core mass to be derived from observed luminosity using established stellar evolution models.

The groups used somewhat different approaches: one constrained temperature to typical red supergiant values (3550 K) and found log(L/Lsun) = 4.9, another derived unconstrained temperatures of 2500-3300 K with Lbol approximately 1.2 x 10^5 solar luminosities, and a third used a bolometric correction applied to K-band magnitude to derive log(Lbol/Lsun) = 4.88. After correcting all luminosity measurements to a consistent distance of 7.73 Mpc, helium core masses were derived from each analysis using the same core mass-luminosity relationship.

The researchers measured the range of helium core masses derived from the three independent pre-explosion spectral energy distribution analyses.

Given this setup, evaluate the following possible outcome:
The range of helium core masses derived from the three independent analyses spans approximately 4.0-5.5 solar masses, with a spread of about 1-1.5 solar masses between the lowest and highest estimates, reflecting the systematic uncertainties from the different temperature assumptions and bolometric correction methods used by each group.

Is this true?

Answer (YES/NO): NO